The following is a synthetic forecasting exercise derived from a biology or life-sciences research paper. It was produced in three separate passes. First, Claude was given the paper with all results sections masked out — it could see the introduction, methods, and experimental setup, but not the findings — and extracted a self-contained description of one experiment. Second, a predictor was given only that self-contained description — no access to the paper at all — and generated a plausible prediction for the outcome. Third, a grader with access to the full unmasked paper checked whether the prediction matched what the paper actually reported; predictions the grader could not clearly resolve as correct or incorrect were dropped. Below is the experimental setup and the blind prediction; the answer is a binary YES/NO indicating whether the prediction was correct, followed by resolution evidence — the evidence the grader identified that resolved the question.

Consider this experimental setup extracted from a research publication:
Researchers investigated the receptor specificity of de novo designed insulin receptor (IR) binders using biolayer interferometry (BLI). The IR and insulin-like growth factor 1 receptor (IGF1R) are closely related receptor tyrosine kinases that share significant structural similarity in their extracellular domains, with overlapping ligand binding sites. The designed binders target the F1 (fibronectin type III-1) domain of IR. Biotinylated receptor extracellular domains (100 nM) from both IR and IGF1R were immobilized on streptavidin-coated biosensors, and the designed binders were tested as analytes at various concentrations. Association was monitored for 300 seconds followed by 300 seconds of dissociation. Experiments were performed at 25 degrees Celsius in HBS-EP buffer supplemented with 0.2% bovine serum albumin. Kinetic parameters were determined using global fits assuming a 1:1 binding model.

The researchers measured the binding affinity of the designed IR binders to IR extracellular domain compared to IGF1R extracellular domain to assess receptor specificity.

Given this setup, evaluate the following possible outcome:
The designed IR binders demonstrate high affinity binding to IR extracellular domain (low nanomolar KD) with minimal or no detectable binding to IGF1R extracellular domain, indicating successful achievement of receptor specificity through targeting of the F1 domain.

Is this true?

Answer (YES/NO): YES